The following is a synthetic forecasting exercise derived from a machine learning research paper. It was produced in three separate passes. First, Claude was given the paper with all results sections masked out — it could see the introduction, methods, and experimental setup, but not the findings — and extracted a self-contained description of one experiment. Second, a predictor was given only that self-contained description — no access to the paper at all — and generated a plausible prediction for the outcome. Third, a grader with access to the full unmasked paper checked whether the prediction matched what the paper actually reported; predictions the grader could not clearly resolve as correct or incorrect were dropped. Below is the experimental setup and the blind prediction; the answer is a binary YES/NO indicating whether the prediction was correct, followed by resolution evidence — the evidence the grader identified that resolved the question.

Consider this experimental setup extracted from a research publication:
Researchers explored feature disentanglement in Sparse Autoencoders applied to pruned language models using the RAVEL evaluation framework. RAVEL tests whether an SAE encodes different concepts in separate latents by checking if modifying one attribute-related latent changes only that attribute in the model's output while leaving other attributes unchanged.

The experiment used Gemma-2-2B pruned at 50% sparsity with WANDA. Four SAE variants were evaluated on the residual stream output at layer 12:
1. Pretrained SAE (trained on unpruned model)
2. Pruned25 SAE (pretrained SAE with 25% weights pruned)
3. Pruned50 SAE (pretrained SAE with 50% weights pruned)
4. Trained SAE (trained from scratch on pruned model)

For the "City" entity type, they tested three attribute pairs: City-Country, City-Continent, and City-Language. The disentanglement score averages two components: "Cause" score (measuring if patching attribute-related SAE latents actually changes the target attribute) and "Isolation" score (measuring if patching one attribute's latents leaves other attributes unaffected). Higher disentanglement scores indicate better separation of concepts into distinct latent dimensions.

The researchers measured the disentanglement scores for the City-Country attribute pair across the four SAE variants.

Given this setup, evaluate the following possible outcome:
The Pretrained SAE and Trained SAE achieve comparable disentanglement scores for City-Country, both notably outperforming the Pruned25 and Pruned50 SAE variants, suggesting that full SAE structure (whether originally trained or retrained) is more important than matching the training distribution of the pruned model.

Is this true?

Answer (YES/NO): NO